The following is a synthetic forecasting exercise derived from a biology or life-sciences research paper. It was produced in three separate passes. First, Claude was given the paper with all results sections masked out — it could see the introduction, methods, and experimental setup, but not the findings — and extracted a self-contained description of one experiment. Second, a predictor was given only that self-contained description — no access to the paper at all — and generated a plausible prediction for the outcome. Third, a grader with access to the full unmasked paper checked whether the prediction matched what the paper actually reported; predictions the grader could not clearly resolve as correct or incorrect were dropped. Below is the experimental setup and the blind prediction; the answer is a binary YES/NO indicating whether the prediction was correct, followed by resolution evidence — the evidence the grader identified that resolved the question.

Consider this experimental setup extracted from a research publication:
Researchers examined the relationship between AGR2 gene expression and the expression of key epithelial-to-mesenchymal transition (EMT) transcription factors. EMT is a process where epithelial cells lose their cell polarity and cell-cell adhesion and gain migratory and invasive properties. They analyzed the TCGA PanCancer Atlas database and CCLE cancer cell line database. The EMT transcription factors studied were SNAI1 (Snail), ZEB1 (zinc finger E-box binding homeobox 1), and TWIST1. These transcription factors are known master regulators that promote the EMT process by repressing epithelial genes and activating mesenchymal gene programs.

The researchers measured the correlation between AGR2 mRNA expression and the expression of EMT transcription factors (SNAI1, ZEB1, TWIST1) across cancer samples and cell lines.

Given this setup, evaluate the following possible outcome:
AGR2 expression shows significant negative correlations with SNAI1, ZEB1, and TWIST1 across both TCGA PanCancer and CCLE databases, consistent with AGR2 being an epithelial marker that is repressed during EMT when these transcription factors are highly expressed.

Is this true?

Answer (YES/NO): NO